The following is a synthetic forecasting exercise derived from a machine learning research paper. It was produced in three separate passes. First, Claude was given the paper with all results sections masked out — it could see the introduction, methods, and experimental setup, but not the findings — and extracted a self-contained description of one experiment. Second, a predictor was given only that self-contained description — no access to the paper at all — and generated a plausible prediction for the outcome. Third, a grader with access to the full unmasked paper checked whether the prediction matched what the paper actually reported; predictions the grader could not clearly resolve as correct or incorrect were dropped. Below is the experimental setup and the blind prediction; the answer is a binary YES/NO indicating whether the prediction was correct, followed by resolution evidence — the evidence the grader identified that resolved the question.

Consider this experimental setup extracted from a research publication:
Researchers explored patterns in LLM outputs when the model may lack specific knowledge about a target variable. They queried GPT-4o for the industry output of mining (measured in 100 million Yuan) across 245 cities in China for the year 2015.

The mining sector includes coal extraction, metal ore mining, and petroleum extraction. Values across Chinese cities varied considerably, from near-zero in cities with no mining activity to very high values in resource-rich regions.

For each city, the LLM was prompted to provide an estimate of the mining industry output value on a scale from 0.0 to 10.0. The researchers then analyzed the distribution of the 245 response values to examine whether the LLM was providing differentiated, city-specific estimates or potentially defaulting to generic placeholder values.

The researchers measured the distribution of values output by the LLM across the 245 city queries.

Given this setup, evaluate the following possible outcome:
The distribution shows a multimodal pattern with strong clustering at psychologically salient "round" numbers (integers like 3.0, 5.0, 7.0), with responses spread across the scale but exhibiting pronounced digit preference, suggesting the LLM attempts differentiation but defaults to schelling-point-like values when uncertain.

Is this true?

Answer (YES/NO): NO